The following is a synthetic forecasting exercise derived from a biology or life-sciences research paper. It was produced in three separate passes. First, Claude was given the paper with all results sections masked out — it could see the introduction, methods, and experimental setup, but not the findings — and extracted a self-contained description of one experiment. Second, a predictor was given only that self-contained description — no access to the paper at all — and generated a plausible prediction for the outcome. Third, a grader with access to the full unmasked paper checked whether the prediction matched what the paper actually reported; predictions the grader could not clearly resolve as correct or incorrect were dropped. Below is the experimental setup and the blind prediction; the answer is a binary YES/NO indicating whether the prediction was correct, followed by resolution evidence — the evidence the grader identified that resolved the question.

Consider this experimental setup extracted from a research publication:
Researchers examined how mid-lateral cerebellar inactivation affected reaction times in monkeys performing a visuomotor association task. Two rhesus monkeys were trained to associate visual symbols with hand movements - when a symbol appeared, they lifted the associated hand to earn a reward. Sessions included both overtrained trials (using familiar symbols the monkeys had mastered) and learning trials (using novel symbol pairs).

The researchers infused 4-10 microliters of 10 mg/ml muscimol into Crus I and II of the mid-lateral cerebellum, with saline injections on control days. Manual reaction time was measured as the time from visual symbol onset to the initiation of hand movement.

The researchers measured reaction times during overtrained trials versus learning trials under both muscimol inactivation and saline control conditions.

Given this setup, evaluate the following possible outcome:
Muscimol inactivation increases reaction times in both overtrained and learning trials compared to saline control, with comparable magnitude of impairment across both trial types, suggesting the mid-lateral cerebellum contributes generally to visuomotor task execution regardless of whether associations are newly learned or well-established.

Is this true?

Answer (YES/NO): NO